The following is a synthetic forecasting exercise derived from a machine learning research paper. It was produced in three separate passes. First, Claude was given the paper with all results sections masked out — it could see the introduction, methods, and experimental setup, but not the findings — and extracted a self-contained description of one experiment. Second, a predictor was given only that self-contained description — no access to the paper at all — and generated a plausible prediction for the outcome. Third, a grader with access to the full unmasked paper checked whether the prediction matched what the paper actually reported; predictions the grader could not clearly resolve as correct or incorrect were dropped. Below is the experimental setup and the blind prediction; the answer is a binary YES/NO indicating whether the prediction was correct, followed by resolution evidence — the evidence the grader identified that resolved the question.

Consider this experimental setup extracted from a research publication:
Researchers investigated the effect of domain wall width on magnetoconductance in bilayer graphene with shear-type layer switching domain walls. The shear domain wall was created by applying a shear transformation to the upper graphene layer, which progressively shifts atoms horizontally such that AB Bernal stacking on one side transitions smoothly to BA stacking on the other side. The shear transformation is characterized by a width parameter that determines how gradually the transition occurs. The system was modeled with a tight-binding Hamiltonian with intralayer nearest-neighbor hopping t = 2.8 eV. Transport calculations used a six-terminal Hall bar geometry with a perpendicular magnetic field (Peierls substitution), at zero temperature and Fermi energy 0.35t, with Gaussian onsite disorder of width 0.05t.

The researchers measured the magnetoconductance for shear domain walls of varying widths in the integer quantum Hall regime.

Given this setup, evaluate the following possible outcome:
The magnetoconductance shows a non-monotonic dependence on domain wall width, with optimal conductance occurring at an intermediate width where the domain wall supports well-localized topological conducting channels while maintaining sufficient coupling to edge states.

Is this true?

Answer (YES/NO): NO